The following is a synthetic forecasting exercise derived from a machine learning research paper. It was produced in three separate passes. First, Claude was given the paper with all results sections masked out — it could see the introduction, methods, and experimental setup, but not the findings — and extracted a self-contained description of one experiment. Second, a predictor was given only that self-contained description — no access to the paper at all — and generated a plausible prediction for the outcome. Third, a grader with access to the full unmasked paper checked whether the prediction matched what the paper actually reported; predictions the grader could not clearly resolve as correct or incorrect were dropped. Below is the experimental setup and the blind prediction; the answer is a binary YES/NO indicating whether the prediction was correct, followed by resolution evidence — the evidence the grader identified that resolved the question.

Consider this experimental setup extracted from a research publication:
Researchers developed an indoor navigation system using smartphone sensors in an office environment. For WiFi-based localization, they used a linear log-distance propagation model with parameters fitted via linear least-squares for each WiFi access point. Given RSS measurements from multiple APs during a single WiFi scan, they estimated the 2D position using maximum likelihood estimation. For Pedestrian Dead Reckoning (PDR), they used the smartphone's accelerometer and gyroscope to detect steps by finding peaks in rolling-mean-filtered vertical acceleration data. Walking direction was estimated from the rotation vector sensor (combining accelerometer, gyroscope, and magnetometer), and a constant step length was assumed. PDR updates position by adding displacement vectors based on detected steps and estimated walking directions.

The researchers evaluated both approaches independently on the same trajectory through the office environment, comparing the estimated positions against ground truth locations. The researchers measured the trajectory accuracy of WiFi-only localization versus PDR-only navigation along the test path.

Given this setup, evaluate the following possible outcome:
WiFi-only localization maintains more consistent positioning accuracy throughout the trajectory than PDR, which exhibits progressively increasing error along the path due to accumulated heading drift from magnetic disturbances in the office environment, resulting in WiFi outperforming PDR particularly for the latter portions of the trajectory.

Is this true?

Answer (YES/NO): NO